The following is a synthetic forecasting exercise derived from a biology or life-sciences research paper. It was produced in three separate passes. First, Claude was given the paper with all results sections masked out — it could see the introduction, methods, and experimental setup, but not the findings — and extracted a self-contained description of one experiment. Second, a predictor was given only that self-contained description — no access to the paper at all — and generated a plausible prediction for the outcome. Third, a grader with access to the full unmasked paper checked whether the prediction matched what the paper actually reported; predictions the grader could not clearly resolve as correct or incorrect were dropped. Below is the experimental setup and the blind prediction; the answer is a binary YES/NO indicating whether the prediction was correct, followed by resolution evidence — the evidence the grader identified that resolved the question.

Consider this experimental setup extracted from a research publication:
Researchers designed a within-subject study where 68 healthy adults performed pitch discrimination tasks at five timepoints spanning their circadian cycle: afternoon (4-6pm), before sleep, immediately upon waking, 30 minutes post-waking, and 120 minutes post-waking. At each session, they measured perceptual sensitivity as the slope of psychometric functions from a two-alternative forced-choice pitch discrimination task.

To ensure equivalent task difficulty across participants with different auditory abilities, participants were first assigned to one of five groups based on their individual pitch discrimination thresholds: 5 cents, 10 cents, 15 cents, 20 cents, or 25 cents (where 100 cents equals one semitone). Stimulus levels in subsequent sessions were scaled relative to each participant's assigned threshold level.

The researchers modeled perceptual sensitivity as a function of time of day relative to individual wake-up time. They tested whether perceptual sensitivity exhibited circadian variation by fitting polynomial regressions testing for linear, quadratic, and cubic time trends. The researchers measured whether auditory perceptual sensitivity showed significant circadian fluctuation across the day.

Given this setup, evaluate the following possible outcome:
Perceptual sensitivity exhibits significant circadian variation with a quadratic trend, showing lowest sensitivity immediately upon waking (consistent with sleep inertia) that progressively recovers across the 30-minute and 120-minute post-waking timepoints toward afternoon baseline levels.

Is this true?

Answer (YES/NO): NO